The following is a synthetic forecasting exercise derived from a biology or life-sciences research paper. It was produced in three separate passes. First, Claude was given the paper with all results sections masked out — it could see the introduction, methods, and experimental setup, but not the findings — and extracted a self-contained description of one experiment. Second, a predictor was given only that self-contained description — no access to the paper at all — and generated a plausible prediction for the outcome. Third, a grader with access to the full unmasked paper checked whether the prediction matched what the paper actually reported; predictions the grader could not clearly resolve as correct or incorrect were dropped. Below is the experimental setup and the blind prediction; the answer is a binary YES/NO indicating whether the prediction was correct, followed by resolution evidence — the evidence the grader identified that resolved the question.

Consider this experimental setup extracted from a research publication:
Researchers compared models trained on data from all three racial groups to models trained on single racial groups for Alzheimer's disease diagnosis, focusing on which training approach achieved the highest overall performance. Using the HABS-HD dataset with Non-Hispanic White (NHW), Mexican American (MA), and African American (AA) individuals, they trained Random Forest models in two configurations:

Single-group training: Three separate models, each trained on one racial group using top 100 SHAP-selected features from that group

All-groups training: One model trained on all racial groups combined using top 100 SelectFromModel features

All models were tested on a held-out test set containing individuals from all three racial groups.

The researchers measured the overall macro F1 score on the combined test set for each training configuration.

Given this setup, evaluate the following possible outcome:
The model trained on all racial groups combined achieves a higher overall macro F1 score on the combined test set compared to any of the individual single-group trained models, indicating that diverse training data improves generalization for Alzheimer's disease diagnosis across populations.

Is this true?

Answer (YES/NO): YES